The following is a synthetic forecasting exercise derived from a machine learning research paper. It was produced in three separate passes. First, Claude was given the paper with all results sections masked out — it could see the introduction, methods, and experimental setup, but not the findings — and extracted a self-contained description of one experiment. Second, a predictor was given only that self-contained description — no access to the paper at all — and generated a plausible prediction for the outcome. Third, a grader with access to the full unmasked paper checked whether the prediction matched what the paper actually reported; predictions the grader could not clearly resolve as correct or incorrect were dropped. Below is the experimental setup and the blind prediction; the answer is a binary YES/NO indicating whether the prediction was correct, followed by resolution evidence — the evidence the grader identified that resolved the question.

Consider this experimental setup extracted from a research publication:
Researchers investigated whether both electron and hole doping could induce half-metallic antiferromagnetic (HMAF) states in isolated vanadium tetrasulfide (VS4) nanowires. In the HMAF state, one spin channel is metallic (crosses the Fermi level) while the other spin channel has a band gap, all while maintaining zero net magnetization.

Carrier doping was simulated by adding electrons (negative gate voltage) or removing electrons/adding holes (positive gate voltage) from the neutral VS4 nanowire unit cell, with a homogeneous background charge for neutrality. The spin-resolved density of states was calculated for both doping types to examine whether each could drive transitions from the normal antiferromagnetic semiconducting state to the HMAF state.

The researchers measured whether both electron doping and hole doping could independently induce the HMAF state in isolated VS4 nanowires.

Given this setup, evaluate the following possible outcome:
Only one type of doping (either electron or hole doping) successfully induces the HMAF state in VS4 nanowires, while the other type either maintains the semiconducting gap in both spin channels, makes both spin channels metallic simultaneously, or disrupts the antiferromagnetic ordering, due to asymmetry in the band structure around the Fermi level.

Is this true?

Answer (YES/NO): NO